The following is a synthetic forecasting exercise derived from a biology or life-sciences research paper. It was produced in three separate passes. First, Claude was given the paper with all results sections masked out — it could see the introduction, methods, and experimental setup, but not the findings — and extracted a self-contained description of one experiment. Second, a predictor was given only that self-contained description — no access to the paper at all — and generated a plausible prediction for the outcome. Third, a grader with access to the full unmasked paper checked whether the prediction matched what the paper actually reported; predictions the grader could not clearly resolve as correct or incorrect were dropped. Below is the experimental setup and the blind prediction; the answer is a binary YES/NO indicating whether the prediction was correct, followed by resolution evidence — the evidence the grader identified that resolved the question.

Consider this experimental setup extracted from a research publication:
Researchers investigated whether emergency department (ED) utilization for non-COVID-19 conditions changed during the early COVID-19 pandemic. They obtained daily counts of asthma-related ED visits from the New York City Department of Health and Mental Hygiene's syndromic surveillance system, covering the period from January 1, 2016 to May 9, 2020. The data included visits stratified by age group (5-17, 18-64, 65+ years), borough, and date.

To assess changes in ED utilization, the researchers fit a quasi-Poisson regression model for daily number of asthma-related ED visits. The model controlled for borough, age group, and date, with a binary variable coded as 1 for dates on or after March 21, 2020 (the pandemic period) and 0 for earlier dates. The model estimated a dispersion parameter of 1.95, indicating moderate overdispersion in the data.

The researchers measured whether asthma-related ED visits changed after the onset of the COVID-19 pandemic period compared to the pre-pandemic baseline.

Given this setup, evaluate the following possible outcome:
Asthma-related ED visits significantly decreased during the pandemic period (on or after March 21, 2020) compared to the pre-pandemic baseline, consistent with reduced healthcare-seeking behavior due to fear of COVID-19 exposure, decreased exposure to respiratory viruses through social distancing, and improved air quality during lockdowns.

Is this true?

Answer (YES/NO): YES